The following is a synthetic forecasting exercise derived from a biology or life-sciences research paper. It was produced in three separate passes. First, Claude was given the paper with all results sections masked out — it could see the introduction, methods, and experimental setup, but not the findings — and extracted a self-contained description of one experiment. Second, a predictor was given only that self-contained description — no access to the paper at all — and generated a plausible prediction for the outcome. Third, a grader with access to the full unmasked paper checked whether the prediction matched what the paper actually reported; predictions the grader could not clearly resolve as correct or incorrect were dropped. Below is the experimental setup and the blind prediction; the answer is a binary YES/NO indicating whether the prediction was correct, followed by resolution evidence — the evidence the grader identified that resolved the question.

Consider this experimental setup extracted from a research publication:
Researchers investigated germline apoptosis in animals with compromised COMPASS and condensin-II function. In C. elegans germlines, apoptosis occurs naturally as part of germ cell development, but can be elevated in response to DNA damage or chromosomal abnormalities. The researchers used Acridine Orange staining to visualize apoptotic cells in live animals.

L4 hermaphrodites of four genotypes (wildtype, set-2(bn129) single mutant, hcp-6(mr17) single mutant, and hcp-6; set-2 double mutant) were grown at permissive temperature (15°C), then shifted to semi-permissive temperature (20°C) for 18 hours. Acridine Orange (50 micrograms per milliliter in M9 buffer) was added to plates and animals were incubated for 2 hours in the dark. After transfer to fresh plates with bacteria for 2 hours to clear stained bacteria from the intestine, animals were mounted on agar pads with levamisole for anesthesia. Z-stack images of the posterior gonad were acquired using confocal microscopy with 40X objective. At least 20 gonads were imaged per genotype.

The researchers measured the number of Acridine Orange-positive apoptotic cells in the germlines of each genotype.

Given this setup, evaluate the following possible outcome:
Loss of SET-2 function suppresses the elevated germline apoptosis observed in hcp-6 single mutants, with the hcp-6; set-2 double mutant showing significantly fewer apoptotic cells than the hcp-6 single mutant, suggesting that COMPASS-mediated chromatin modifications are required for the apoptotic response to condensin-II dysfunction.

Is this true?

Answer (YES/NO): NO